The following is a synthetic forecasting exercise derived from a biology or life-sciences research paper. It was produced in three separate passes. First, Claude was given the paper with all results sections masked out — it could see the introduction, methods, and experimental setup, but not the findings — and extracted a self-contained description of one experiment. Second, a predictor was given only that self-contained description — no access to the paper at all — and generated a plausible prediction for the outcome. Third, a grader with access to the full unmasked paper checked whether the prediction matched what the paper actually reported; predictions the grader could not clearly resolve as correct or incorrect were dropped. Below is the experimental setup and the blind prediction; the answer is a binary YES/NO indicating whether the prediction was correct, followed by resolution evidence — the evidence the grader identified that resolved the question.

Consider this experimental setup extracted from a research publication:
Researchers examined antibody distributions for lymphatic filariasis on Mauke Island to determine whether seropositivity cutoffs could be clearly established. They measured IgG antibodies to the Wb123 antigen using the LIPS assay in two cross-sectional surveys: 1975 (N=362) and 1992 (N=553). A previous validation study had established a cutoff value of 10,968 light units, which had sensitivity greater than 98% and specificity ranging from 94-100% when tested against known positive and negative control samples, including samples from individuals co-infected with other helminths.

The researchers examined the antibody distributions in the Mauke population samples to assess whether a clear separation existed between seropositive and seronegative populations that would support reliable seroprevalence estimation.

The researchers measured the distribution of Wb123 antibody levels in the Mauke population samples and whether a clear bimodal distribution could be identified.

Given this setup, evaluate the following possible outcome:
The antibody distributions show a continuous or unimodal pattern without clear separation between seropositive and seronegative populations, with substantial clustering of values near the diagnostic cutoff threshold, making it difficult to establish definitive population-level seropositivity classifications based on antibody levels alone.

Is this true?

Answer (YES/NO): YES